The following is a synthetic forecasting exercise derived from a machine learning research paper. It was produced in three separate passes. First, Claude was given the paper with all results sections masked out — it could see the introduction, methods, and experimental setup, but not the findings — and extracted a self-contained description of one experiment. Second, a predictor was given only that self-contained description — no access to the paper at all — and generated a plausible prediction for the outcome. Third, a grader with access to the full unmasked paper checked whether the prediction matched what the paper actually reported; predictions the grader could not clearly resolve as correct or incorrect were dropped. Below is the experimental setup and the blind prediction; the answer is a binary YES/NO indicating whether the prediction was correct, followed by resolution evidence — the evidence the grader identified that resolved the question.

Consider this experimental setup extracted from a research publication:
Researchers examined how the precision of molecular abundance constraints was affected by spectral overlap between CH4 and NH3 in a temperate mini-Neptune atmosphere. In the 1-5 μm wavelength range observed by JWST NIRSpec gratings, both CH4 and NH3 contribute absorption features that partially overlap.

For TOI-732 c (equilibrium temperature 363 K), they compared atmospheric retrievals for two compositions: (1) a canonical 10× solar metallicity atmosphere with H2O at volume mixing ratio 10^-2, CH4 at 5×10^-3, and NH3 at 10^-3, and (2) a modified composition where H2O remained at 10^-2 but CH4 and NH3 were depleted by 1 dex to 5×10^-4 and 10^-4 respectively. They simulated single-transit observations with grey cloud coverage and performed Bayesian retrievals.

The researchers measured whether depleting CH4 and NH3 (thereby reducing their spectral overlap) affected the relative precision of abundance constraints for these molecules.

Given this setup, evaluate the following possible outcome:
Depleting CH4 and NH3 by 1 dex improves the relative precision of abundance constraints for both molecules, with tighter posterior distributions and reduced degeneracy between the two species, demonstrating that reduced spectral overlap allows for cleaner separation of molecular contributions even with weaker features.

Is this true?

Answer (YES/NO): YES